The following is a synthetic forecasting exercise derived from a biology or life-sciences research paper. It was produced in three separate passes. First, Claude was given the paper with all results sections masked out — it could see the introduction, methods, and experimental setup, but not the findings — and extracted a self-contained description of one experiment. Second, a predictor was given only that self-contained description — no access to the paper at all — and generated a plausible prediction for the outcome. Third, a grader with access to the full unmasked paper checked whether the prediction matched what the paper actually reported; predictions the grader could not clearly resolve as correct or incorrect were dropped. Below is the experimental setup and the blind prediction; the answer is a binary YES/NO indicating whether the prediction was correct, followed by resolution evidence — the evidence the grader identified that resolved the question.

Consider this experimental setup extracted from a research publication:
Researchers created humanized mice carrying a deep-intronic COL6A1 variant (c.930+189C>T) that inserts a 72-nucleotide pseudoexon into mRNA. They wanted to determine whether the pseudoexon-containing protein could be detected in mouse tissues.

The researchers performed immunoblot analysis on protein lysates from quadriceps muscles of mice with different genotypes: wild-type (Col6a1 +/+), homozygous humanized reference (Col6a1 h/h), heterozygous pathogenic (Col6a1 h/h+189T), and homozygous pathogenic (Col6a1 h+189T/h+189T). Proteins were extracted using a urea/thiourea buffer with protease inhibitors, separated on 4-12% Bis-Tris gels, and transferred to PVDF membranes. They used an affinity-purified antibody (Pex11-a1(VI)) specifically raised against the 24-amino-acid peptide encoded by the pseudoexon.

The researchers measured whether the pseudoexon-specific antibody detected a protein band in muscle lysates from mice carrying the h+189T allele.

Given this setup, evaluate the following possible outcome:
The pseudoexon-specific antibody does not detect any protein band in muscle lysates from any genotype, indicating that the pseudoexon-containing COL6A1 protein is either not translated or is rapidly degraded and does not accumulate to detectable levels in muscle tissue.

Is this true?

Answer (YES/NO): NO